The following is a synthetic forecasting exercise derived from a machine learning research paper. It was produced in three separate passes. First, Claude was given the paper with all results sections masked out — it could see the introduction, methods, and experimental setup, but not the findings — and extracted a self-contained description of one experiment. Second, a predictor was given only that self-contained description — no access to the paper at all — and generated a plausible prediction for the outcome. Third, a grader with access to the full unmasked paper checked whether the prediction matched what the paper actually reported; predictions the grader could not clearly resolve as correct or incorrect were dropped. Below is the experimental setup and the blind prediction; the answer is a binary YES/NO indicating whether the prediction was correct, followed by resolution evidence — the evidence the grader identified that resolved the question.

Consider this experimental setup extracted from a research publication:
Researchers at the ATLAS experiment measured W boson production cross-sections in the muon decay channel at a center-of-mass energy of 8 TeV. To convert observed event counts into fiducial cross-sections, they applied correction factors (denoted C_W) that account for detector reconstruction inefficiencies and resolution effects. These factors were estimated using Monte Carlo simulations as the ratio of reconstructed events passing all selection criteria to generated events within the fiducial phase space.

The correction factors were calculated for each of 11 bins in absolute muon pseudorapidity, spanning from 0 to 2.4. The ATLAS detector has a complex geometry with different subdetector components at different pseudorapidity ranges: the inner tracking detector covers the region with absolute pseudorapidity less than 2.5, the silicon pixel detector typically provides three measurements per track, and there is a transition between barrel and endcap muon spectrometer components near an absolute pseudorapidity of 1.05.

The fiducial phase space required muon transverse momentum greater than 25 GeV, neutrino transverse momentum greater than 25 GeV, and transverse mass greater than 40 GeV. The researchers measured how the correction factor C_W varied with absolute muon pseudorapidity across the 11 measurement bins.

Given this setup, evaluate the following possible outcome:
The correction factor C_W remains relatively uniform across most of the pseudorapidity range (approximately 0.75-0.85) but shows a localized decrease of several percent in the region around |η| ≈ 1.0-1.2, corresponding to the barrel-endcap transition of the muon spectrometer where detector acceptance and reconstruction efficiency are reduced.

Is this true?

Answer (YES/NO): NO